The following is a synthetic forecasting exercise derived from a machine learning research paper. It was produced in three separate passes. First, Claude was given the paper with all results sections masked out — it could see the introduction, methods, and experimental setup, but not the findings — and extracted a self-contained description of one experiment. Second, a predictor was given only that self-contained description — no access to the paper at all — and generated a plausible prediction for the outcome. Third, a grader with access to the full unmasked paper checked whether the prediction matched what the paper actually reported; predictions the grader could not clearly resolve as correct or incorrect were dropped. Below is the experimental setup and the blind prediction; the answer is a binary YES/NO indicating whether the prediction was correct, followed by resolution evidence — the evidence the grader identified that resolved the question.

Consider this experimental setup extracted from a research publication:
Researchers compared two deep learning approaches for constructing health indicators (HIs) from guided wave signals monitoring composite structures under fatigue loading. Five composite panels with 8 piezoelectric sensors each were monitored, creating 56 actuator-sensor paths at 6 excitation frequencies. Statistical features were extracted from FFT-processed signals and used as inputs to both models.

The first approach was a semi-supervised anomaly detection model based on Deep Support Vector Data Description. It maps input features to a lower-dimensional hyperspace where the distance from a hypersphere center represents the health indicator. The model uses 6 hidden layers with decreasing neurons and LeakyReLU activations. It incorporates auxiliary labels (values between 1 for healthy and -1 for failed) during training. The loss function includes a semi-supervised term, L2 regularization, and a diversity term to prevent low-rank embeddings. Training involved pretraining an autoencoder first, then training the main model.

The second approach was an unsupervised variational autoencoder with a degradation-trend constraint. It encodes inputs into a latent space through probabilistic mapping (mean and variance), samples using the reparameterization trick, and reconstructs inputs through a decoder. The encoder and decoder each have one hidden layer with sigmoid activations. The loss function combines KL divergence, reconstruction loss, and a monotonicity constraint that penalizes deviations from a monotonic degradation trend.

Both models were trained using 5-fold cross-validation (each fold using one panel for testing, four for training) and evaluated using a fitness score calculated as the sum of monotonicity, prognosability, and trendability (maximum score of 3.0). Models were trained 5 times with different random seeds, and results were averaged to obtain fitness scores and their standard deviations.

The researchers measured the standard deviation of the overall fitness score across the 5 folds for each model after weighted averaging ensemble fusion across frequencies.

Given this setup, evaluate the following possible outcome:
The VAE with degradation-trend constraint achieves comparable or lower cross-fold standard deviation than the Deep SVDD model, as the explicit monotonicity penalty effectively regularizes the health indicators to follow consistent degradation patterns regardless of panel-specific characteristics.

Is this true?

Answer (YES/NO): YES